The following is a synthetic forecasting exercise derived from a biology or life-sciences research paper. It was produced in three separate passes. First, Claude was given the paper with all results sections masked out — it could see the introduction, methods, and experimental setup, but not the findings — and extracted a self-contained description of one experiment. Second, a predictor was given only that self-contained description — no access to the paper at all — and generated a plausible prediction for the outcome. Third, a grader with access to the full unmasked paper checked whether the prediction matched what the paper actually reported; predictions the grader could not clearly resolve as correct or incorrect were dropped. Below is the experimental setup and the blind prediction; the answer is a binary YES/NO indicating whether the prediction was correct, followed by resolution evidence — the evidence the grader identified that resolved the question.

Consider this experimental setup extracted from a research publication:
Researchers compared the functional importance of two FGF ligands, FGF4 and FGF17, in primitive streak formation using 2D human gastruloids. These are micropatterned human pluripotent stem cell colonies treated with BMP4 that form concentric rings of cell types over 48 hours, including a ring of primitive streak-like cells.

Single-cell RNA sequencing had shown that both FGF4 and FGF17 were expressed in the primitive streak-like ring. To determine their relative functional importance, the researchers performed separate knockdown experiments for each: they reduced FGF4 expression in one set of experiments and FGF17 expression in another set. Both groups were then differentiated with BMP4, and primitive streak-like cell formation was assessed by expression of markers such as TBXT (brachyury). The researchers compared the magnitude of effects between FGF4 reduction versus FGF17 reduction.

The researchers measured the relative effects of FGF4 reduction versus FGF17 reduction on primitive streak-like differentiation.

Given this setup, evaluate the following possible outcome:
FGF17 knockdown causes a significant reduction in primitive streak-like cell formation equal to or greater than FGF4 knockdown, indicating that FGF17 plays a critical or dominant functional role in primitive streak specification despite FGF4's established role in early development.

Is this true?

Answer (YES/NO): NO